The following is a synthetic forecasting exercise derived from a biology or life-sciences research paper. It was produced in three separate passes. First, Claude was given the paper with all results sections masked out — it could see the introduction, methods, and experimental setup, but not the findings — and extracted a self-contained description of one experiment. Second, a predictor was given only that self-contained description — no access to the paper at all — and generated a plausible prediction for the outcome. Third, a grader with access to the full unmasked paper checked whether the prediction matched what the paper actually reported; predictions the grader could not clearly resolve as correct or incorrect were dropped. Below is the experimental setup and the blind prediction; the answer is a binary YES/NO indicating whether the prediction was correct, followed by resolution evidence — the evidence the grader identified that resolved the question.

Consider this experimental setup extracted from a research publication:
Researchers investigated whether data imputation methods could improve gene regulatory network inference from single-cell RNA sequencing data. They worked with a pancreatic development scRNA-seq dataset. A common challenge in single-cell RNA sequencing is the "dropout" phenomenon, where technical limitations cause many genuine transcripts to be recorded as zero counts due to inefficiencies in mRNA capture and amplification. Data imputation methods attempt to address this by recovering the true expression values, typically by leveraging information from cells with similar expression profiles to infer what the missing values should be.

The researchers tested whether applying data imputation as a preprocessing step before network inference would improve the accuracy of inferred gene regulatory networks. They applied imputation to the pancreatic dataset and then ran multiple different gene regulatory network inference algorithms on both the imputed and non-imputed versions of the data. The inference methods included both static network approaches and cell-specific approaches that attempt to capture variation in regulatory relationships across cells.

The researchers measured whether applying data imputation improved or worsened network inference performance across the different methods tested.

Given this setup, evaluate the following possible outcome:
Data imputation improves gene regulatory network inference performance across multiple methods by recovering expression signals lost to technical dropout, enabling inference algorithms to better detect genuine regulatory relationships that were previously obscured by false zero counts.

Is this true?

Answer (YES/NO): NO